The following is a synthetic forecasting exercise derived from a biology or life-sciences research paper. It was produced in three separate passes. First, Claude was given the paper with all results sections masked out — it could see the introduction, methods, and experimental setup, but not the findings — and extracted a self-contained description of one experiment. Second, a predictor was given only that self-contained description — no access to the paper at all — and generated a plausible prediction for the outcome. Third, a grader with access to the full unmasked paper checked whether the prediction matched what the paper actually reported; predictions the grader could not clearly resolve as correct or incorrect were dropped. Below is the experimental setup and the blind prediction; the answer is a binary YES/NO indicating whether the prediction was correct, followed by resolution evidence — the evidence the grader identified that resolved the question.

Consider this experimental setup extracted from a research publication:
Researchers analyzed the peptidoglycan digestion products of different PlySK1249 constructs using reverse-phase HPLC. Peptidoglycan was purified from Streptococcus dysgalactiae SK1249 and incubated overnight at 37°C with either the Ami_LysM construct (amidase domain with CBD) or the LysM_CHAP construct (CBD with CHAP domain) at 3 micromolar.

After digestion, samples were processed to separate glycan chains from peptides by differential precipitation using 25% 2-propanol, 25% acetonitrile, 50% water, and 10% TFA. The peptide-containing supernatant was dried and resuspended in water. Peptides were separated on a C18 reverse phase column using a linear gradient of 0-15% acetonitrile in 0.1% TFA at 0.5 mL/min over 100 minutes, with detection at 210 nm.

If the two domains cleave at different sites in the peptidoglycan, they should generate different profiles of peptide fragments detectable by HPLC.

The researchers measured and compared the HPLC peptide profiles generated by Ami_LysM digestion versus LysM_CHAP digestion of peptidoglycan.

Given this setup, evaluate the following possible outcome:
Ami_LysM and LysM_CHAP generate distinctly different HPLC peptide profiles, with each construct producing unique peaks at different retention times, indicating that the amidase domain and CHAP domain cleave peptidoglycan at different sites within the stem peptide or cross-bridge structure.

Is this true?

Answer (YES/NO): NO